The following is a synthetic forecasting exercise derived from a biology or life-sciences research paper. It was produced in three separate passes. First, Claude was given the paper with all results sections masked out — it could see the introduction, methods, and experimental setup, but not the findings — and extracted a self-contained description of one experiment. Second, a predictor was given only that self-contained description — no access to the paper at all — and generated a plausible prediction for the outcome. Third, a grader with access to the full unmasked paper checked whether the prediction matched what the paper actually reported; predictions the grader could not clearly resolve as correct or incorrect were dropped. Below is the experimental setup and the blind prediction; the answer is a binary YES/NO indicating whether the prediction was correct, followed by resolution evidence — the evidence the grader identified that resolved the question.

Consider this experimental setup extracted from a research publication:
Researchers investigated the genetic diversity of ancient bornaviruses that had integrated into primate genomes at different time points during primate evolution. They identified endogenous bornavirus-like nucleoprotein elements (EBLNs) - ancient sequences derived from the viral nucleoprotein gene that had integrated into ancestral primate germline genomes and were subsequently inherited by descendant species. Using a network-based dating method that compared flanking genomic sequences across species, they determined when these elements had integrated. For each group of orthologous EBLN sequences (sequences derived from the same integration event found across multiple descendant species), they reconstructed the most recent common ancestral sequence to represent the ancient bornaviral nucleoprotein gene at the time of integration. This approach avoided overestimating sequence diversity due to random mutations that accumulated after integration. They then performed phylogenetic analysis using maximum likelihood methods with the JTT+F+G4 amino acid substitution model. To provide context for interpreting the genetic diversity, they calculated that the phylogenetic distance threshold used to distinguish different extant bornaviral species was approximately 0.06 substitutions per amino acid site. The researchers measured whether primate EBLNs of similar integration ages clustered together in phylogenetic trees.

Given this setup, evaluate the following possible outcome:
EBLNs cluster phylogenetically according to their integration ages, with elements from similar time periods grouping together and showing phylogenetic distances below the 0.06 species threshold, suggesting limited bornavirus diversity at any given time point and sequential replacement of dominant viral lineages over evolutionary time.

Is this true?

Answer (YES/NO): NO